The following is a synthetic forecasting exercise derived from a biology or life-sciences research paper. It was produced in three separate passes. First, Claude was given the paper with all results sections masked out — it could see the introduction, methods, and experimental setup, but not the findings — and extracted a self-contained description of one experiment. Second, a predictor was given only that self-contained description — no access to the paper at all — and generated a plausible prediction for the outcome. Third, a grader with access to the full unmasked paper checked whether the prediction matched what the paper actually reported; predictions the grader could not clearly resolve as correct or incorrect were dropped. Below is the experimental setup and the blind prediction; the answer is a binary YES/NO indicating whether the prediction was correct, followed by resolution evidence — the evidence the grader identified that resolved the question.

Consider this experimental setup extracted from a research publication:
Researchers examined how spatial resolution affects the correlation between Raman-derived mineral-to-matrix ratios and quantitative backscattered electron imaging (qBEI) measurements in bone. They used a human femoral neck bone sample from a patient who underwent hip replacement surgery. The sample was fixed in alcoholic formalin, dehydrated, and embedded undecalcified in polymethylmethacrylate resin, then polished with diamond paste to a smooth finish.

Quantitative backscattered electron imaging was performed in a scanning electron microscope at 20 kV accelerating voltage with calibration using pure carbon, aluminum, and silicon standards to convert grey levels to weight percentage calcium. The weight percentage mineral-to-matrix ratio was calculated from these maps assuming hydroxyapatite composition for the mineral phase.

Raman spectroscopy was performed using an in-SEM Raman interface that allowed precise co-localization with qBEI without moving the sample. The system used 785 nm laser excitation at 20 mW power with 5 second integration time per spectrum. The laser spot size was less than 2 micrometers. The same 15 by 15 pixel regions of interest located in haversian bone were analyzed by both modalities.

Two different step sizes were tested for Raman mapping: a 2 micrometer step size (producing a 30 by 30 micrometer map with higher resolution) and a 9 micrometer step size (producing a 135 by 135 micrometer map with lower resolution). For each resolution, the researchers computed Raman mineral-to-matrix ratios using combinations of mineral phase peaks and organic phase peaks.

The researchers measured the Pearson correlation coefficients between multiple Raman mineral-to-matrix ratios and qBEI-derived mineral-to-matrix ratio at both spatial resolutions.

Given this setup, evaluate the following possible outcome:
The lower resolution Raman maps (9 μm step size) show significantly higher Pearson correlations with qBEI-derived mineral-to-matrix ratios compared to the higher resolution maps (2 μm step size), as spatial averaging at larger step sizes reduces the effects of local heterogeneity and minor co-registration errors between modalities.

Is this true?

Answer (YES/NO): NO